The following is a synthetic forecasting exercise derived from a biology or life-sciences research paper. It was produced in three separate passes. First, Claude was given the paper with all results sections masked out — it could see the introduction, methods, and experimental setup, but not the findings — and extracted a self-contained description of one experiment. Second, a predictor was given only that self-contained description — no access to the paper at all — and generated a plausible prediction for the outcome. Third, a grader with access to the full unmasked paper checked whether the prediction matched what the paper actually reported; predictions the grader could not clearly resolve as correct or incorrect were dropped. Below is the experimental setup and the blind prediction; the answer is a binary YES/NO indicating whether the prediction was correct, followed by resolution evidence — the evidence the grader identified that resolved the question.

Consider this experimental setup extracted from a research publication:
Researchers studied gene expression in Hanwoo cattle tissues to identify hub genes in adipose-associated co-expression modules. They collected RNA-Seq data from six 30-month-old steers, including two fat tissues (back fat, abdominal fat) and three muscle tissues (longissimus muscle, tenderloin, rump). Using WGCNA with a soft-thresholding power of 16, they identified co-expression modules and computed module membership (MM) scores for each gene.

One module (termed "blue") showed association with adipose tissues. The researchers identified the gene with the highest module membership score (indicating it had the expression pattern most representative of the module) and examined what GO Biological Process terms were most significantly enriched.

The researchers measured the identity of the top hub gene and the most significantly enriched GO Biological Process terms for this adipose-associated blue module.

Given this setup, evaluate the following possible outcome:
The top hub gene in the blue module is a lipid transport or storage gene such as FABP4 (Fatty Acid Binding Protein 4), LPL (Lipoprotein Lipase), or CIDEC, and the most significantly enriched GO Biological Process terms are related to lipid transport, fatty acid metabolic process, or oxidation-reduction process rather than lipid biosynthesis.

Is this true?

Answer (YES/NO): NO